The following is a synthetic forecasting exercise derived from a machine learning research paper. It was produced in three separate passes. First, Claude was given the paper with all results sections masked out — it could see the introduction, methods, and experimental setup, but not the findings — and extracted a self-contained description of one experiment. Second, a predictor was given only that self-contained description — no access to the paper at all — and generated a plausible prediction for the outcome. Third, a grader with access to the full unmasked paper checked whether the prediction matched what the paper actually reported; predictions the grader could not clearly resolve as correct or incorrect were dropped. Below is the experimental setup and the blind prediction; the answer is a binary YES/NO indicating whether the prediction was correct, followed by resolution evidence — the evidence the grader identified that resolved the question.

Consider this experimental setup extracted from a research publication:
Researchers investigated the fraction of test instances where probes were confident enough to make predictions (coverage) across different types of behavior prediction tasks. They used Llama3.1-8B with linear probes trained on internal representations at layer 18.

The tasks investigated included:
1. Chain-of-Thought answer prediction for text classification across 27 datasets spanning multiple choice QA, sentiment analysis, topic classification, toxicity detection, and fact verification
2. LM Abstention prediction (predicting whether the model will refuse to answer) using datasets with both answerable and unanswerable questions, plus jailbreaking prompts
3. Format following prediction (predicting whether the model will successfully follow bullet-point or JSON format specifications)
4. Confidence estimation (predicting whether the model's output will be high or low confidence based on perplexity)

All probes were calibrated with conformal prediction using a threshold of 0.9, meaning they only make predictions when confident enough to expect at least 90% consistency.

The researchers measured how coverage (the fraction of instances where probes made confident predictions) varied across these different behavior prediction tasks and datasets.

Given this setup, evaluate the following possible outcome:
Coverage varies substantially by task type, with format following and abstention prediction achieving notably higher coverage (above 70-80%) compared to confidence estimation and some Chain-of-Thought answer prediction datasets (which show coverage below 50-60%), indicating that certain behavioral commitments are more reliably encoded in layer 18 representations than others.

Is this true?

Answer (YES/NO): NO